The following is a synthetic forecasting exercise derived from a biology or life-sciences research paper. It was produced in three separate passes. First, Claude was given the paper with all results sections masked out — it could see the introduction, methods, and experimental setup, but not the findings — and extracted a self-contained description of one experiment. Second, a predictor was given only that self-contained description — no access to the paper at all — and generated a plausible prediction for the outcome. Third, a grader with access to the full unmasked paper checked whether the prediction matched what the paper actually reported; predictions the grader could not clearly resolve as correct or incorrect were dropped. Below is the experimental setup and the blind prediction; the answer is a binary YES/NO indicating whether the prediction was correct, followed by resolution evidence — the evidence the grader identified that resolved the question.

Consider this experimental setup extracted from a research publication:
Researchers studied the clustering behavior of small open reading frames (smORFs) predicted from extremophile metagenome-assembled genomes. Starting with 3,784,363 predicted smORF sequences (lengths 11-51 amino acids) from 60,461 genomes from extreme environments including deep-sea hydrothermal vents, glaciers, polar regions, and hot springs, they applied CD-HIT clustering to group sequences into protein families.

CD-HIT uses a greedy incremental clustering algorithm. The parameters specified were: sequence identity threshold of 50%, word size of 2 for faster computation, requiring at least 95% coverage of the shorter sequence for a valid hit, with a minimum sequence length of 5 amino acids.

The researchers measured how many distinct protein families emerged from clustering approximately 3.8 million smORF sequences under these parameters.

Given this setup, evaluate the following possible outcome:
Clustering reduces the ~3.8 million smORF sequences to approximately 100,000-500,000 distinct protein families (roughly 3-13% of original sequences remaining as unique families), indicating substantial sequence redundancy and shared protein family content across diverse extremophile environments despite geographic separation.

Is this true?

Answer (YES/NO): NO